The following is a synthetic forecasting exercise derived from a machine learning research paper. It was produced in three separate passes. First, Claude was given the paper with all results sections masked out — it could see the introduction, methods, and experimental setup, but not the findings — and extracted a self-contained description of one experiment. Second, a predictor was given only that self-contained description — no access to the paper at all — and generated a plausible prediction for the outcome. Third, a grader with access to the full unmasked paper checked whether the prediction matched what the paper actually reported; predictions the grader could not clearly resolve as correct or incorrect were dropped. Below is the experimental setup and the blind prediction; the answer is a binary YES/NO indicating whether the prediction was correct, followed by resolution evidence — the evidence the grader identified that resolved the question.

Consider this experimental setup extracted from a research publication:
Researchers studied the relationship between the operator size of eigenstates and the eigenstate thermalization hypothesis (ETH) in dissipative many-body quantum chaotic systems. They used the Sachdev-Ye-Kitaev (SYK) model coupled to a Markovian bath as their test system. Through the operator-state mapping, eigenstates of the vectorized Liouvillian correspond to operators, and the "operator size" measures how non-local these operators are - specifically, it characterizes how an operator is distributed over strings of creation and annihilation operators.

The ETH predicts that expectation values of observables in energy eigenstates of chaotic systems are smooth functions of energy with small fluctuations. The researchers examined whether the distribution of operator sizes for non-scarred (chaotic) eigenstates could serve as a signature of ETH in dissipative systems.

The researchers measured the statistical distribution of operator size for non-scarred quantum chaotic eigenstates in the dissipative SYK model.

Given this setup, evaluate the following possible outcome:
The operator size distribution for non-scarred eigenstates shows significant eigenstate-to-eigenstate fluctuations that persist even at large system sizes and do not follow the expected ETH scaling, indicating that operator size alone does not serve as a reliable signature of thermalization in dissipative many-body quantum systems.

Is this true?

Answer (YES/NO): NO